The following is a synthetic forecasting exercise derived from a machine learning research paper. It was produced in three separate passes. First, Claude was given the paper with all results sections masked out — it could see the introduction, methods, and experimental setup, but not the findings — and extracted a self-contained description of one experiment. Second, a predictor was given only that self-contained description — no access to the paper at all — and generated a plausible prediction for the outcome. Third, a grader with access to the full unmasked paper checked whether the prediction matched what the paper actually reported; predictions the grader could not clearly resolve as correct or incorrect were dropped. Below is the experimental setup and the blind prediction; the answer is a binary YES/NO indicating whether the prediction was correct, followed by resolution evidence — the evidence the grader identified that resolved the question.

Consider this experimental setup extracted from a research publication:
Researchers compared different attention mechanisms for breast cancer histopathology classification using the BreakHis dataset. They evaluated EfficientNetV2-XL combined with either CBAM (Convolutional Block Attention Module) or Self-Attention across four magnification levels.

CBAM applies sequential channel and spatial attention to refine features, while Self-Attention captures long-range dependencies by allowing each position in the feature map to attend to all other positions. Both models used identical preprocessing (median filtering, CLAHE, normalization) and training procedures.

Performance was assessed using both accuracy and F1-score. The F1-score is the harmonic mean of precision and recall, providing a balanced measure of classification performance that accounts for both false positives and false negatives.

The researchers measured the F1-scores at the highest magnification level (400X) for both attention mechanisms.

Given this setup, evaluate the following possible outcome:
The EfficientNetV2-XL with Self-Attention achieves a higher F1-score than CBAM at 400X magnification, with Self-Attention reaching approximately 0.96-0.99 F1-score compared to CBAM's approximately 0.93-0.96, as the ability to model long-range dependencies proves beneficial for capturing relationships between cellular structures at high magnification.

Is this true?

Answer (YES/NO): NO